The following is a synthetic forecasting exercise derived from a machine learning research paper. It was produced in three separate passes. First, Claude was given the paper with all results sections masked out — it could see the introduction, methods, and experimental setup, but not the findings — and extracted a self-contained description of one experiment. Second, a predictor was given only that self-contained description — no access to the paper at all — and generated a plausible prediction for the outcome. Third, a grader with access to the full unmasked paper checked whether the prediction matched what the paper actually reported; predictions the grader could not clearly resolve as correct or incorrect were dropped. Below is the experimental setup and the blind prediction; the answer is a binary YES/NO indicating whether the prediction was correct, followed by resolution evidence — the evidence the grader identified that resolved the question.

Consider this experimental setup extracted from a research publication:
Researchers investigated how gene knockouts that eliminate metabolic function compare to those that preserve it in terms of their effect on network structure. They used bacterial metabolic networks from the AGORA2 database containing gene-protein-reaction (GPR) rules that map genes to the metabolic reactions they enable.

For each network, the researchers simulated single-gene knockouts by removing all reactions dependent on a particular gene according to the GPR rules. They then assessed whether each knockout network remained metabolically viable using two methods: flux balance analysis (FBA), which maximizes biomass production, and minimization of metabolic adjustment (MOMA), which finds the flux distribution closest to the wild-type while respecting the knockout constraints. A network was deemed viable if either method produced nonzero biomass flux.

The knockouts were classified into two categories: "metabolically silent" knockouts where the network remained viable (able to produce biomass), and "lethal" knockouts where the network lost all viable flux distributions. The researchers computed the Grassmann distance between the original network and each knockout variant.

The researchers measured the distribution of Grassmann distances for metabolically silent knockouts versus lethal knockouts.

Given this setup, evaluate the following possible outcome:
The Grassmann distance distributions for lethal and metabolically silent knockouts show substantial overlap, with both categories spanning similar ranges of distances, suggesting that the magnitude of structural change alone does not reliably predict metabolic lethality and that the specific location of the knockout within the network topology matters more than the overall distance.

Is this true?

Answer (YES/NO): NO